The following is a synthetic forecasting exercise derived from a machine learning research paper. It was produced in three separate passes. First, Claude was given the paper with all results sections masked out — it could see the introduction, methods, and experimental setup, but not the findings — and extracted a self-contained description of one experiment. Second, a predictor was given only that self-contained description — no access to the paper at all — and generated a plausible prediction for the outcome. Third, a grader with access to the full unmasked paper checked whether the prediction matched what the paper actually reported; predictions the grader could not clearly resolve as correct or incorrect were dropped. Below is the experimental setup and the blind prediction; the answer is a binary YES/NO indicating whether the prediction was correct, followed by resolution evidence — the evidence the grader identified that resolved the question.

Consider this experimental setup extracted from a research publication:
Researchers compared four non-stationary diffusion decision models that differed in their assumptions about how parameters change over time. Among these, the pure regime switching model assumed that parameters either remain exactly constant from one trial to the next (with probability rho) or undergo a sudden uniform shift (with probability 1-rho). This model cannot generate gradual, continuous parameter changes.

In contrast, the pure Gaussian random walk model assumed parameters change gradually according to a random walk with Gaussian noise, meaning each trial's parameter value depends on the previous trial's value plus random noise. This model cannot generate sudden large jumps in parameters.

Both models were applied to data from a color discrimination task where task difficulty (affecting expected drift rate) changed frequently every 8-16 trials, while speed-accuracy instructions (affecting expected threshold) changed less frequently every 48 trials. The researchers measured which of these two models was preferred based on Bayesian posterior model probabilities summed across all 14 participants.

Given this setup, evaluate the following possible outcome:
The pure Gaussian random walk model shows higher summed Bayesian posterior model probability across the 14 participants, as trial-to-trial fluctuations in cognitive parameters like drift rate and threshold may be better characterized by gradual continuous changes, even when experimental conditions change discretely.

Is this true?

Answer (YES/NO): NO